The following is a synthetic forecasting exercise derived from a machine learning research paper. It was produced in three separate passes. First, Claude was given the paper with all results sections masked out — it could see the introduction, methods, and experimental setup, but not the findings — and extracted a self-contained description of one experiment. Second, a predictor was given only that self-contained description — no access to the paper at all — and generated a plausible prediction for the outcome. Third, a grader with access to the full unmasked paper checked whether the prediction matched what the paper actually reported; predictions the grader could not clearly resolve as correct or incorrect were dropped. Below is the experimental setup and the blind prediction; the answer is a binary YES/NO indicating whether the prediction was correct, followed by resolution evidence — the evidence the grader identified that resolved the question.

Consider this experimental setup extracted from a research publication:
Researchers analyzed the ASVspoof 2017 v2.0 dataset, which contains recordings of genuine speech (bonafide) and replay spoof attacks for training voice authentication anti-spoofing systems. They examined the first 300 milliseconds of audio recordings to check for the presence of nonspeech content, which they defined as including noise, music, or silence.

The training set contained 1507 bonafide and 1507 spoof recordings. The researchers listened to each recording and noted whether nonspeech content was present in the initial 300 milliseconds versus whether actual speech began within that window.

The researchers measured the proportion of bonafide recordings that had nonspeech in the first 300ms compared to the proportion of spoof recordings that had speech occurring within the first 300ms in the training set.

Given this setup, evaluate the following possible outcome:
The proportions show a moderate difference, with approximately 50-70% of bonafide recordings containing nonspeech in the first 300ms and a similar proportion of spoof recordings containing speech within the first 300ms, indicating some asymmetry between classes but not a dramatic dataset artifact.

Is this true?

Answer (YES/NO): YES